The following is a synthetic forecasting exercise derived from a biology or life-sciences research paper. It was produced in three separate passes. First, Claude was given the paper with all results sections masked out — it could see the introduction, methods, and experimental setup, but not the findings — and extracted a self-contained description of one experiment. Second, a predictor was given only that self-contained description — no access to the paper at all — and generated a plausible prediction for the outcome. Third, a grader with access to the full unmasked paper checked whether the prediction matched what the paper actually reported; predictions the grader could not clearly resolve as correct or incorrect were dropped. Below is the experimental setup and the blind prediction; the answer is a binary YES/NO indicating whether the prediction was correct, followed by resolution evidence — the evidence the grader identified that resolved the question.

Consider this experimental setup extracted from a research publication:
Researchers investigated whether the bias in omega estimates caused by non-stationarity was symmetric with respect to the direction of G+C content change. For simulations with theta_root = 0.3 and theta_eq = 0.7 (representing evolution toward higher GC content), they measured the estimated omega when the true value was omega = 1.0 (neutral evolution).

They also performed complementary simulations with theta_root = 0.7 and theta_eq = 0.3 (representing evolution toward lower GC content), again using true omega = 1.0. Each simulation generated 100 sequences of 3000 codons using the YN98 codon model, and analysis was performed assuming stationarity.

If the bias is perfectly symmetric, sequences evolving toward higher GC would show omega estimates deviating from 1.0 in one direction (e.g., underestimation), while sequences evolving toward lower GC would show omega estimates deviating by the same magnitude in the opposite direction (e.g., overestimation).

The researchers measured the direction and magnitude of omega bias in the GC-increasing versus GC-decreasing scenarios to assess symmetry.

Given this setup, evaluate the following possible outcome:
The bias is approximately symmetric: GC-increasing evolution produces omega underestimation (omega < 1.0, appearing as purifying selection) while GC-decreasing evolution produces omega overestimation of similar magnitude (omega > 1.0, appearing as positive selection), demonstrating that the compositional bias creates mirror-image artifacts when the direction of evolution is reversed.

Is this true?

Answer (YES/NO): YES